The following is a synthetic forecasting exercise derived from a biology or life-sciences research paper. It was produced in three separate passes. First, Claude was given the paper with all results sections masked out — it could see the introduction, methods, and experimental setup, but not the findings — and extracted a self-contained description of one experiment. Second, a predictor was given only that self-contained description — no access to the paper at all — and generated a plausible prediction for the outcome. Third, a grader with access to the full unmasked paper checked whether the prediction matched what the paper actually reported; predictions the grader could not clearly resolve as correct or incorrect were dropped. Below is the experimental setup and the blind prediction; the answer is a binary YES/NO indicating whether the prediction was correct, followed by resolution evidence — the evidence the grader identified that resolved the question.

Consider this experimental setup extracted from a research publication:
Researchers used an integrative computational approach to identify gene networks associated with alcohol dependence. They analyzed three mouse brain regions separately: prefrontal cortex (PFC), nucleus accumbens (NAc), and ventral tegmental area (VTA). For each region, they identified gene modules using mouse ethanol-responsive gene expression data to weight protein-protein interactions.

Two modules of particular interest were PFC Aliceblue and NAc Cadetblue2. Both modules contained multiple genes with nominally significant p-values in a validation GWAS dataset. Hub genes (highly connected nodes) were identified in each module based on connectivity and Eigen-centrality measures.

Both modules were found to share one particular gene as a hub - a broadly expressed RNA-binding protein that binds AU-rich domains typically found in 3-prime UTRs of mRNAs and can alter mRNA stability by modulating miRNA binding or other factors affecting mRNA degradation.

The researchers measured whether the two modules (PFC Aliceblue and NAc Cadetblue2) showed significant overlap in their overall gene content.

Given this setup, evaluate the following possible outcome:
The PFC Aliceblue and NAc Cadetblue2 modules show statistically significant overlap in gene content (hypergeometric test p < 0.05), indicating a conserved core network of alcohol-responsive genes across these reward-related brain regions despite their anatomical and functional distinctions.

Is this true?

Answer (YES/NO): YES